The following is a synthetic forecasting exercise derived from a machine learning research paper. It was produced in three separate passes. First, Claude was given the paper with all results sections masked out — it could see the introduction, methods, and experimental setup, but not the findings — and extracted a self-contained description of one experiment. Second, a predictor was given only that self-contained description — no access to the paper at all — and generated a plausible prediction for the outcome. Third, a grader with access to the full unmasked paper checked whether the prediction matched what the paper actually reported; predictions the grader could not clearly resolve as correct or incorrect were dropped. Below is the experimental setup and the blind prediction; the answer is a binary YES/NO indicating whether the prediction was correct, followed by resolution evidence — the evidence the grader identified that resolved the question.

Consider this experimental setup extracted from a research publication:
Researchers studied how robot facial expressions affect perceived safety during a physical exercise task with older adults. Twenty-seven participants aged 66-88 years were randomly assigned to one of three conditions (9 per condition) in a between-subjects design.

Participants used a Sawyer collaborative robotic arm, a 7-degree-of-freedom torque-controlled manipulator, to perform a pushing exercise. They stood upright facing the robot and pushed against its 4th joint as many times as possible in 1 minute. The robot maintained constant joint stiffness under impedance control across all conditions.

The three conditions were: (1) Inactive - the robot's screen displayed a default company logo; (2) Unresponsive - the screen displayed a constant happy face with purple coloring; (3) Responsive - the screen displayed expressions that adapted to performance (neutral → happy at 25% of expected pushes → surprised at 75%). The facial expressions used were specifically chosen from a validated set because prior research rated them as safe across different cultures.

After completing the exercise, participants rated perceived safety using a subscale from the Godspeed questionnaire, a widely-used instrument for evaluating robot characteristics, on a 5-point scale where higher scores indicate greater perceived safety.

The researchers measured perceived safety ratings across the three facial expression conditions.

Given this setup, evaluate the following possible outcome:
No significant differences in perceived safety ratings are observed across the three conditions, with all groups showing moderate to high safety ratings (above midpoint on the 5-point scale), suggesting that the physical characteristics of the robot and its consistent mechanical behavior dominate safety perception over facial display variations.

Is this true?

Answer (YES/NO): YES